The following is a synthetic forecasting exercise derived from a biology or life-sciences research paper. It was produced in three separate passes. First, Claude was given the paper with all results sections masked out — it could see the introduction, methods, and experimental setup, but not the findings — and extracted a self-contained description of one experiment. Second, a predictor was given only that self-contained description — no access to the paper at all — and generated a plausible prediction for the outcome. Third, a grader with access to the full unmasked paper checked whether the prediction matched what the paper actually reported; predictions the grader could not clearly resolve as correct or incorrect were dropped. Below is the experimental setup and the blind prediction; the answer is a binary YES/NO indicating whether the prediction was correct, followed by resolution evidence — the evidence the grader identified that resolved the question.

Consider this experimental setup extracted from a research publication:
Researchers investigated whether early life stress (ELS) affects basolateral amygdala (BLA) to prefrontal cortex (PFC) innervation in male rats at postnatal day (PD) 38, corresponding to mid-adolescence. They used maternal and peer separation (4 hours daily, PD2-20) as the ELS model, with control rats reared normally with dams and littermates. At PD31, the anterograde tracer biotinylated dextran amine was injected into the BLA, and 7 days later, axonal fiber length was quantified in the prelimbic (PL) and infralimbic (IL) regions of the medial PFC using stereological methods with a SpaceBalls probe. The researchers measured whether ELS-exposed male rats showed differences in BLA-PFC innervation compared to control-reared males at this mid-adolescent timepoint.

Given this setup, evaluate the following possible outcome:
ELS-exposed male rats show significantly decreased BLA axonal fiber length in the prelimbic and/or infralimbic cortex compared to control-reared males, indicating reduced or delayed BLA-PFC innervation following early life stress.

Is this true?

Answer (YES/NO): NO